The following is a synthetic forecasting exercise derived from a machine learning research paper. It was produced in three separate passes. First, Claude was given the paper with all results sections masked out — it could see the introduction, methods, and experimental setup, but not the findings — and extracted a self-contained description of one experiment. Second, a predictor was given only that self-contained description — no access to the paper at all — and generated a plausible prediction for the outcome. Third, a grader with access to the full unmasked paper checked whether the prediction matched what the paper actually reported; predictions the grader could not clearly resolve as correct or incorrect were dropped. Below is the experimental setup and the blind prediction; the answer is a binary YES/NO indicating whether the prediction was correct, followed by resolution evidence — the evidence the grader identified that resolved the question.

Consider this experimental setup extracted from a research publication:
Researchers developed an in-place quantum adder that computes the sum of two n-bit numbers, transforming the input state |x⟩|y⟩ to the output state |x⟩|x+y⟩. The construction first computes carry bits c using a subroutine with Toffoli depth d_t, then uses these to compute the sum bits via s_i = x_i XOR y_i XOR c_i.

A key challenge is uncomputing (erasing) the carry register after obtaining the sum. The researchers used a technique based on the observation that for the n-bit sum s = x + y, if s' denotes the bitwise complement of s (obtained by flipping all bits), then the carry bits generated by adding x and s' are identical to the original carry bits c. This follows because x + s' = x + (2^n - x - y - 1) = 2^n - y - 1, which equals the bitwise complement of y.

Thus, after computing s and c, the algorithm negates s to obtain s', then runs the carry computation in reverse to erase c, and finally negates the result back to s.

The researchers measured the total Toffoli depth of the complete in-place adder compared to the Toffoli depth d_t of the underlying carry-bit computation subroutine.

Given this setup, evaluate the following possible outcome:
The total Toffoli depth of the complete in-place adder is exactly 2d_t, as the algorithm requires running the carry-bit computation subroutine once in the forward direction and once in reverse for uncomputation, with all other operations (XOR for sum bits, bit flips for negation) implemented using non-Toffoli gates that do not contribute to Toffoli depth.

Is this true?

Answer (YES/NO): NO